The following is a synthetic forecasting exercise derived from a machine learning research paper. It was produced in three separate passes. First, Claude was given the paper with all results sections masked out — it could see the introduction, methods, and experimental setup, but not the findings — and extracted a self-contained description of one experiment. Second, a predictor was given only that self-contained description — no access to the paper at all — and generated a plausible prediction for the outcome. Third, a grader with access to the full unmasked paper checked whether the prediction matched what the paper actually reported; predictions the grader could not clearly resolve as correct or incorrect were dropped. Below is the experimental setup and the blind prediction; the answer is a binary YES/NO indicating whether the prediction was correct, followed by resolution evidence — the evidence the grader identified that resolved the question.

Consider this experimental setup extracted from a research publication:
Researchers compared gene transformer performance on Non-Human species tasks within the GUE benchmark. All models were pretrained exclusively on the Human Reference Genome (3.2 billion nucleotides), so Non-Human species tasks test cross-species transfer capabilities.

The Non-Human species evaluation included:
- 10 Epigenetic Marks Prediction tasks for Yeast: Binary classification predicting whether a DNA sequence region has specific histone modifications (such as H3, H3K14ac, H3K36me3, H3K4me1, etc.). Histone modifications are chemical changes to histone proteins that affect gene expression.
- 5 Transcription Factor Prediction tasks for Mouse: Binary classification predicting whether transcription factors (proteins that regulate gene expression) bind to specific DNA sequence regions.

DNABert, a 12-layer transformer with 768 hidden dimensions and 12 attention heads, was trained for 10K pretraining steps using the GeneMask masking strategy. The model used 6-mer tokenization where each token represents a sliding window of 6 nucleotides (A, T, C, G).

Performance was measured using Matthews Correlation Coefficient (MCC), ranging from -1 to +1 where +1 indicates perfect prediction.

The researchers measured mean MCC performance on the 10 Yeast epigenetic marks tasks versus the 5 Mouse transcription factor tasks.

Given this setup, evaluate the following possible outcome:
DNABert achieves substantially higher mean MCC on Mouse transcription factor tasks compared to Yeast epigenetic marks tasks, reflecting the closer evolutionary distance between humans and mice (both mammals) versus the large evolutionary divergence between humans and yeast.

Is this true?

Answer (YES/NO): YES